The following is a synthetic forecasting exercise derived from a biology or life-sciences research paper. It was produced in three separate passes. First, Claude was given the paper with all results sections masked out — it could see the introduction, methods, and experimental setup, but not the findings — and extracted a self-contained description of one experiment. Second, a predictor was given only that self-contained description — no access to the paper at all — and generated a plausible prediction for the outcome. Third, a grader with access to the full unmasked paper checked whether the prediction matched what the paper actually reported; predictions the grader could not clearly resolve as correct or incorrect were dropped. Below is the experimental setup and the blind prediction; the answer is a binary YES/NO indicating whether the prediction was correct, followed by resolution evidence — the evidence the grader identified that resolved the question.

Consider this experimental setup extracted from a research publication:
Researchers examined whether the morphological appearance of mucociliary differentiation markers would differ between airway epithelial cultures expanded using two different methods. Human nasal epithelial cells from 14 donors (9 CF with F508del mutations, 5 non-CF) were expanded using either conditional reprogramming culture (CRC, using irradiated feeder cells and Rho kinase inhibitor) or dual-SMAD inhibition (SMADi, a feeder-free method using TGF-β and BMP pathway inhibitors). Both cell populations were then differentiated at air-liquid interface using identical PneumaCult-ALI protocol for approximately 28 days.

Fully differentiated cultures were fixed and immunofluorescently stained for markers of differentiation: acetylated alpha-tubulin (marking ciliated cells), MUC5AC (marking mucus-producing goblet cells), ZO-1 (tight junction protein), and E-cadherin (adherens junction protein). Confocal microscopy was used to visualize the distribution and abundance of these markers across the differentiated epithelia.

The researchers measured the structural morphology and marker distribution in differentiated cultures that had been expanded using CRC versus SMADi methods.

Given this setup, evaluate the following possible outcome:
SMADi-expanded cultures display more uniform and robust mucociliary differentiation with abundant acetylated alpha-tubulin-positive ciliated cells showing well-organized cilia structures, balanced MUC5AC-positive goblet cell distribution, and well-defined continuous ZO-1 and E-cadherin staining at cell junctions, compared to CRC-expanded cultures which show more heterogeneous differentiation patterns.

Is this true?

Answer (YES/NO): NO